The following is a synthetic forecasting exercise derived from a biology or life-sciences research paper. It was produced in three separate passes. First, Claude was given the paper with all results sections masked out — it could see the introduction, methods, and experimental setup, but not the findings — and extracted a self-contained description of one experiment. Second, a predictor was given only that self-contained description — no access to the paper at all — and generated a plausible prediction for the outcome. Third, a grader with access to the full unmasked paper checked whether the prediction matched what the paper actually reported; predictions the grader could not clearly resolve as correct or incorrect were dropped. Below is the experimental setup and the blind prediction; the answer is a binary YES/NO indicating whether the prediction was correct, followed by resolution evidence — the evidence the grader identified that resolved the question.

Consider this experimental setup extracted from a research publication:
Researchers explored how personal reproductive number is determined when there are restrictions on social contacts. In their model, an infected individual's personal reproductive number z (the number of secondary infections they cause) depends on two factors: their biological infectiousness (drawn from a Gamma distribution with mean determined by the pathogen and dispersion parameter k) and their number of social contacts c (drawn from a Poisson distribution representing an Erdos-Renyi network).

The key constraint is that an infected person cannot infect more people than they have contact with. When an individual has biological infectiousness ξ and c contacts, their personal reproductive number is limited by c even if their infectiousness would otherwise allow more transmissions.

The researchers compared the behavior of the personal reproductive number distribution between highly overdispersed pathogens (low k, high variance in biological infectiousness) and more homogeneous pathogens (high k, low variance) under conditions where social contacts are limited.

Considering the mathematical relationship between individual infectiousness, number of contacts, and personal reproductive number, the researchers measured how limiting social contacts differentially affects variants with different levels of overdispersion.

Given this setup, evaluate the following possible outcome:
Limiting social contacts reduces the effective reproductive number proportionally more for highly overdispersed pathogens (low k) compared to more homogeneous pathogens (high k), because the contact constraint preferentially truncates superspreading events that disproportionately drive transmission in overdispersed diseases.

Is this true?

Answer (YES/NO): YES